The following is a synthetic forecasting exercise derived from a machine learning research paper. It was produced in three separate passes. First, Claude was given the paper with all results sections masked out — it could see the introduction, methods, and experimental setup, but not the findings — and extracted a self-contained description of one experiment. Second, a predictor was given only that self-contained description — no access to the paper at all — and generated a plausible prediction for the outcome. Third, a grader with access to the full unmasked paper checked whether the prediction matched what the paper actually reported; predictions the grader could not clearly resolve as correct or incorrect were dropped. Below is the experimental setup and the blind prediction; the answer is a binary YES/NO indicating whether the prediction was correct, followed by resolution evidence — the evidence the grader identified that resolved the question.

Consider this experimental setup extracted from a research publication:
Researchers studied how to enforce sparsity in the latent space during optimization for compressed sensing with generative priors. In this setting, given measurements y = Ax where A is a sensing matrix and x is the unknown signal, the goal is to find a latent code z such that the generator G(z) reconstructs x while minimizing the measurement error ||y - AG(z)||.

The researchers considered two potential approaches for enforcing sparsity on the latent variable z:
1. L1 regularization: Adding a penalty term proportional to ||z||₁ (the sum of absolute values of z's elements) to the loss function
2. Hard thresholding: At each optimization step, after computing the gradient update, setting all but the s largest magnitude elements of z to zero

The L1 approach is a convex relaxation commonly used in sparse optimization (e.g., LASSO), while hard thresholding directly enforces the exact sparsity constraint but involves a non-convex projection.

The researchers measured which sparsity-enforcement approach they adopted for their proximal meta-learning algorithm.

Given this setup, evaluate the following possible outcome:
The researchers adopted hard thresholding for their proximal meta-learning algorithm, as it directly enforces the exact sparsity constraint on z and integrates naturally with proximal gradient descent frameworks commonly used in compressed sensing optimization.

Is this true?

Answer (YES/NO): YES